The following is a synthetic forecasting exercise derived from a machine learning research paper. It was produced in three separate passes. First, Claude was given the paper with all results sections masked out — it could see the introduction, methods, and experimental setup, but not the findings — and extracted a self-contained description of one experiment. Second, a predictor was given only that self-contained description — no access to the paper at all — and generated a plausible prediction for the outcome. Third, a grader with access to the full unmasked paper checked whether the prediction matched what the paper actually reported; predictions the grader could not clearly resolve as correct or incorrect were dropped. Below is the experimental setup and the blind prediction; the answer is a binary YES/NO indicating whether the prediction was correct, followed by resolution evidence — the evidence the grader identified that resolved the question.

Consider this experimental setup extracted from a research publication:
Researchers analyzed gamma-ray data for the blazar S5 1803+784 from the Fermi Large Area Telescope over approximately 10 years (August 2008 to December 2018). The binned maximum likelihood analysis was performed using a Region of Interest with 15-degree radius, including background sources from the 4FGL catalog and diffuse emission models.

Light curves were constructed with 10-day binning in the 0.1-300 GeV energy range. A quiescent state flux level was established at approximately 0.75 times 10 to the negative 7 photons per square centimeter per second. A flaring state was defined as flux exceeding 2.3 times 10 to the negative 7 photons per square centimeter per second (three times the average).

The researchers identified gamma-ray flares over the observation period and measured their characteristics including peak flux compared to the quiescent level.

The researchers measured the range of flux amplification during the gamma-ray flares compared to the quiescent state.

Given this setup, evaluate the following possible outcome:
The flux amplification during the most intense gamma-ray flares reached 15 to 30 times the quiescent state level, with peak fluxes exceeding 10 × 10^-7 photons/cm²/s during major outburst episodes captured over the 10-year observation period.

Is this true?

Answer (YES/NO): NO